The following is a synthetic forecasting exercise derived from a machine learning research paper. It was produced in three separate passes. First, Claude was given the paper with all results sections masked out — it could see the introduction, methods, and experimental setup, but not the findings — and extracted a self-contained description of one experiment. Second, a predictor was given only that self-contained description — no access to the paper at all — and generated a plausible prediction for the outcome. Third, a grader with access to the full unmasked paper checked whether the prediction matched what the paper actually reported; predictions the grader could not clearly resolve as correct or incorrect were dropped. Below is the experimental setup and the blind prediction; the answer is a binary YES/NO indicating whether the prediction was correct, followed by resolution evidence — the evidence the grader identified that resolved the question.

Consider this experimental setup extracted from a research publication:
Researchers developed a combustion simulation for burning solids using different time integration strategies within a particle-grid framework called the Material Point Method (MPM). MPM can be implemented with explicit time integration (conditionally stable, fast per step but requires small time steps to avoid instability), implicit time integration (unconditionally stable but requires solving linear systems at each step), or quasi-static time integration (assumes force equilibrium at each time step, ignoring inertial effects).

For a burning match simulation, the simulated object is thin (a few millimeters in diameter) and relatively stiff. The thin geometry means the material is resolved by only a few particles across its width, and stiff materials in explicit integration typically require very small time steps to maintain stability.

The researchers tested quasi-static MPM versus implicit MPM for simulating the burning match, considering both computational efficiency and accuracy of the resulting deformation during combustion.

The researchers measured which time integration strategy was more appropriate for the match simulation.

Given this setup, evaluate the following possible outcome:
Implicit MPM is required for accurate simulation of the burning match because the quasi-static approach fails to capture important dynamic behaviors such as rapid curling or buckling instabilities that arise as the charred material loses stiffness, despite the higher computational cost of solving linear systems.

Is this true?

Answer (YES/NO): NO